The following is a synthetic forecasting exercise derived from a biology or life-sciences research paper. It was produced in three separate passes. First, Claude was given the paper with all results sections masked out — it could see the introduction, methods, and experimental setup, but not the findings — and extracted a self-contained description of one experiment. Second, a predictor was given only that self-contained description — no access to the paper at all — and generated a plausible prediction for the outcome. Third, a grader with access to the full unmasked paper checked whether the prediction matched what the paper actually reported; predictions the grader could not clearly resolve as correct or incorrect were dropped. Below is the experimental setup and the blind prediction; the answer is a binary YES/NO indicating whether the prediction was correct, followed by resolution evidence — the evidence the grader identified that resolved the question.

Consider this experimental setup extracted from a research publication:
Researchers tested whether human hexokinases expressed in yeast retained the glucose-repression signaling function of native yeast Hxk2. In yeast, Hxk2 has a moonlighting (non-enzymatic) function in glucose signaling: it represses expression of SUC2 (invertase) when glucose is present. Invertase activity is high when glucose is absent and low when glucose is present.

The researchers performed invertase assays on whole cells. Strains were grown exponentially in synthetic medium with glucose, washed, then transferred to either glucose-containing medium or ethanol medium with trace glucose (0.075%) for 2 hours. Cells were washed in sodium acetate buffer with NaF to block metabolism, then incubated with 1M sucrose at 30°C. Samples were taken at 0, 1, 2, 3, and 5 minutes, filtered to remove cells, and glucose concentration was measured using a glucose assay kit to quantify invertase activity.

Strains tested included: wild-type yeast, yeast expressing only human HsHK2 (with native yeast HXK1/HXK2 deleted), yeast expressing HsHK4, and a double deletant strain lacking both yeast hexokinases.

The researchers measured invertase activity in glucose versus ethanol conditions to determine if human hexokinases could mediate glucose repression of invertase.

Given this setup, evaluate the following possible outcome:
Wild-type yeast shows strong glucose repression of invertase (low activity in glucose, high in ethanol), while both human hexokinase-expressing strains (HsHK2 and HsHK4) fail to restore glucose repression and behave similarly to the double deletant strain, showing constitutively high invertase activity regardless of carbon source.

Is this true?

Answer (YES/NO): NO